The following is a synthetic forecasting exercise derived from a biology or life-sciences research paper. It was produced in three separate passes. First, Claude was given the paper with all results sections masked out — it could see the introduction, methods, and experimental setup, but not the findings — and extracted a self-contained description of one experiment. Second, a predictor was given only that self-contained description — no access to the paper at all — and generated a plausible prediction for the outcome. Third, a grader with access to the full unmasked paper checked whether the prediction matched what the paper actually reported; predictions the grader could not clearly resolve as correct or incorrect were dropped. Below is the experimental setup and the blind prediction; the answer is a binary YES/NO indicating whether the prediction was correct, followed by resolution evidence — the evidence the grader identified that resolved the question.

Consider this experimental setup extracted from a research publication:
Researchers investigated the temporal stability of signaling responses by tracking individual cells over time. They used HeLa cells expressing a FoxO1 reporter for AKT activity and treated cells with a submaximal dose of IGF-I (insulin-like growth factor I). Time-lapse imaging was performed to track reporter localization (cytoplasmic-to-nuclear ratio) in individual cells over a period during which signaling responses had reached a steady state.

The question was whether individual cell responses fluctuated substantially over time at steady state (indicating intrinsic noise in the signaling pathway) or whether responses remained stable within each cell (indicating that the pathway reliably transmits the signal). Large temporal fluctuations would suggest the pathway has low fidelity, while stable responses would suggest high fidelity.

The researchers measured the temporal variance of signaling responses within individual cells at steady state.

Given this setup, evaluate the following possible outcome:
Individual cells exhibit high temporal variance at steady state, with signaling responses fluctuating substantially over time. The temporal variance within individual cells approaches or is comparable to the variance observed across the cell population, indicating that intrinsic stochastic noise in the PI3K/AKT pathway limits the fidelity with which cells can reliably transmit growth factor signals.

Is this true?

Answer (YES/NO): NO